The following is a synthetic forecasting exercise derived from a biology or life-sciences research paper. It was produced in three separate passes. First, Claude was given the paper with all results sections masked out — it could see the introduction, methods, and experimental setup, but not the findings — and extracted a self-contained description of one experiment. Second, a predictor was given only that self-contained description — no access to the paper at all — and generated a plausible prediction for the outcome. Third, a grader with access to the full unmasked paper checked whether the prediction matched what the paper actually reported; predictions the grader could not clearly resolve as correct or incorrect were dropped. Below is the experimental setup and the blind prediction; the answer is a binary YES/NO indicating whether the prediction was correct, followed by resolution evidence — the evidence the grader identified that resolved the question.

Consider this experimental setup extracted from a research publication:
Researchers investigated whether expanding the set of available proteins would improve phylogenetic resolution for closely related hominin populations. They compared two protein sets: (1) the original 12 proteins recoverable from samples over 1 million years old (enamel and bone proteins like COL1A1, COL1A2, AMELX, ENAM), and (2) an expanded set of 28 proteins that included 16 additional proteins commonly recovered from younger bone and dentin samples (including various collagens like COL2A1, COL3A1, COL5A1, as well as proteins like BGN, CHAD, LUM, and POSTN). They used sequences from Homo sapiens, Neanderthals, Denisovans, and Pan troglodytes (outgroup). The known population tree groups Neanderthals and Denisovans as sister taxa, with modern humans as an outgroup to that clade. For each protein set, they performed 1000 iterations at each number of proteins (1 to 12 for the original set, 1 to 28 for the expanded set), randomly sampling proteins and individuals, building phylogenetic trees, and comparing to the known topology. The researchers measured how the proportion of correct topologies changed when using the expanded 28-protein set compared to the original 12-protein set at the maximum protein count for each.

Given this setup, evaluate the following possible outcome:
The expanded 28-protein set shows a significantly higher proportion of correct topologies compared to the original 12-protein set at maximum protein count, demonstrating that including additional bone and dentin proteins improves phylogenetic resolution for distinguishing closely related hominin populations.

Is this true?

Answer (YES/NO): NO